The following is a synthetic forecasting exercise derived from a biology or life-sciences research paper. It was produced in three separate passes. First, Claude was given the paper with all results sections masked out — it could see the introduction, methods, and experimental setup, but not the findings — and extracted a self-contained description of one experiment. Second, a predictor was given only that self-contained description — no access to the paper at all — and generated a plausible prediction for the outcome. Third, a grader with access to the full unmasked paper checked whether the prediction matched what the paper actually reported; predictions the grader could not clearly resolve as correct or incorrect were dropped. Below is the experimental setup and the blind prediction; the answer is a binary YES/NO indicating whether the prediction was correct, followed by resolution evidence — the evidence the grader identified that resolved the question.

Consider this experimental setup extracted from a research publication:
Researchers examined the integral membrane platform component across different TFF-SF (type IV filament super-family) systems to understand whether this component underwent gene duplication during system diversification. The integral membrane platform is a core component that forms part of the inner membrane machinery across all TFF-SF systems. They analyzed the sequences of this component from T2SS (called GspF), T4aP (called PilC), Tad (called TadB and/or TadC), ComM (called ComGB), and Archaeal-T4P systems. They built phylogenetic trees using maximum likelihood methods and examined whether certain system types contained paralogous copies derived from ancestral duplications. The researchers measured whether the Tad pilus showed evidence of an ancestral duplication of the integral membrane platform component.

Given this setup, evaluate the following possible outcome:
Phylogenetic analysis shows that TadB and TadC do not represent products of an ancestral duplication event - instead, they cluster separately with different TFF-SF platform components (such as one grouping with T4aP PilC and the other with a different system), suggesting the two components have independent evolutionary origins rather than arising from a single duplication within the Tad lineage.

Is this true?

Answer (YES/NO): NO